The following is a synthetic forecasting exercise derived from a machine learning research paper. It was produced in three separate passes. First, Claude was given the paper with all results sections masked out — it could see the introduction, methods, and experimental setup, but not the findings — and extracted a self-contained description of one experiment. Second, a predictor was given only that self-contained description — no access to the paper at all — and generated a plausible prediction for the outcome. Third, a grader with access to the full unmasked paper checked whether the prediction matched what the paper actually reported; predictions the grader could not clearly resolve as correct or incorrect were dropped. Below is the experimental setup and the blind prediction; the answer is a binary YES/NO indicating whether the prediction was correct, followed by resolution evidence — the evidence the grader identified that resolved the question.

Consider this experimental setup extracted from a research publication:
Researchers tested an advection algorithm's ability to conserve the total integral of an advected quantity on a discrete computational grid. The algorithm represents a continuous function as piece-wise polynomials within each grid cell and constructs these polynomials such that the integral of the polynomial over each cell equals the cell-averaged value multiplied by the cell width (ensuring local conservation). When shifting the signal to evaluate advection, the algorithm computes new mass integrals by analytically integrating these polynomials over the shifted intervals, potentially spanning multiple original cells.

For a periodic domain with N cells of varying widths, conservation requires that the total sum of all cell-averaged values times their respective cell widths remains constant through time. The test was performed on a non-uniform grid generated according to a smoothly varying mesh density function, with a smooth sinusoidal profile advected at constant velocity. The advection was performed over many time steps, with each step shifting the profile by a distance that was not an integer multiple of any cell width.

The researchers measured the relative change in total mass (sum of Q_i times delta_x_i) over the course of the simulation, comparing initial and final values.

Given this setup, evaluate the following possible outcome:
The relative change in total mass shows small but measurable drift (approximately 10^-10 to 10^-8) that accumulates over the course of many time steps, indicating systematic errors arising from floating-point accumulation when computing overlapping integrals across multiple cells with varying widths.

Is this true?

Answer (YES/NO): NO